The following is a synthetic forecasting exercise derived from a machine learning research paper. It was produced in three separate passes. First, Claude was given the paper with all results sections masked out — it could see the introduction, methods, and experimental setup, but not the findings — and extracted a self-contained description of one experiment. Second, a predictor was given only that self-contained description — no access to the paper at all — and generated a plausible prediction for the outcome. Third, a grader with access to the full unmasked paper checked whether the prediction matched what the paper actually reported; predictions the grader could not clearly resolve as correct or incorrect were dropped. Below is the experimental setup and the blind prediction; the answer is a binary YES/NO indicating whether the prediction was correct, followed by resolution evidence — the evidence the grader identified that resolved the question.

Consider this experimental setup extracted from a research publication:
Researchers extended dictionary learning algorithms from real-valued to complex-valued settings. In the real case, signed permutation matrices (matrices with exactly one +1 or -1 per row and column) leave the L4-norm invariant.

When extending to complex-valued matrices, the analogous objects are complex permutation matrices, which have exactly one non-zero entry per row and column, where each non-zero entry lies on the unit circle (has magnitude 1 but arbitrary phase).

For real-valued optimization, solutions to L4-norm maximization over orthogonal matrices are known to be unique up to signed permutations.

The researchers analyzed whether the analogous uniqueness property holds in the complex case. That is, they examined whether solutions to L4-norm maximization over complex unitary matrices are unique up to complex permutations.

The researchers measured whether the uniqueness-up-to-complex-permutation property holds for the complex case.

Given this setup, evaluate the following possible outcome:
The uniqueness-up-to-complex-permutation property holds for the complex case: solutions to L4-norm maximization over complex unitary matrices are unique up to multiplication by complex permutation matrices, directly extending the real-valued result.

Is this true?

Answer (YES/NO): YES